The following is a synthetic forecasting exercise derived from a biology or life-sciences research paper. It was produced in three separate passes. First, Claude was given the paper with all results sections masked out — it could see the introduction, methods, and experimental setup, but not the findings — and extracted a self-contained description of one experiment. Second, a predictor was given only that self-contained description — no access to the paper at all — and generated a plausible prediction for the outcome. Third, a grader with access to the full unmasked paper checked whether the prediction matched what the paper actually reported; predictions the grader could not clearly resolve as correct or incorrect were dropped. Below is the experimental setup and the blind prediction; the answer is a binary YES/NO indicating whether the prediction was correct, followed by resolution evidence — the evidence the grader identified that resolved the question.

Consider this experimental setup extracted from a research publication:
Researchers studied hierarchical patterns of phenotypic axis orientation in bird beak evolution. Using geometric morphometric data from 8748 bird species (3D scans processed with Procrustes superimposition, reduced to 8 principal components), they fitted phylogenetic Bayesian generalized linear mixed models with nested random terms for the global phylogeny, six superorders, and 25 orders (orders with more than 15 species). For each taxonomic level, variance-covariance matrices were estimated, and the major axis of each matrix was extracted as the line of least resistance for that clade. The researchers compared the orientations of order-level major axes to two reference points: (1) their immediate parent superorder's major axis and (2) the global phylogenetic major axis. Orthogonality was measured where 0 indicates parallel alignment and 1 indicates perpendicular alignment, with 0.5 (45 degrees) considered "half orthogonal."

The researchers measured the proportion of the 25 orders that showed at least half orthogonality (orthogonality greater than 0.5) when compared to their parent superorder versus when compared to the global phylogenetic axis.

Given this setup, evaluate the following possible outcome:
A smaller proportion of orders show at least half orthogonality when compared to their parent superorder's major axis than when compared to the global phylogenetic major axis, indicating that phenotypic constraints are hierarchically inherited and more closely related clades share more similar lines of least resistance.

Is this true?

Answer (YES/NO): YES